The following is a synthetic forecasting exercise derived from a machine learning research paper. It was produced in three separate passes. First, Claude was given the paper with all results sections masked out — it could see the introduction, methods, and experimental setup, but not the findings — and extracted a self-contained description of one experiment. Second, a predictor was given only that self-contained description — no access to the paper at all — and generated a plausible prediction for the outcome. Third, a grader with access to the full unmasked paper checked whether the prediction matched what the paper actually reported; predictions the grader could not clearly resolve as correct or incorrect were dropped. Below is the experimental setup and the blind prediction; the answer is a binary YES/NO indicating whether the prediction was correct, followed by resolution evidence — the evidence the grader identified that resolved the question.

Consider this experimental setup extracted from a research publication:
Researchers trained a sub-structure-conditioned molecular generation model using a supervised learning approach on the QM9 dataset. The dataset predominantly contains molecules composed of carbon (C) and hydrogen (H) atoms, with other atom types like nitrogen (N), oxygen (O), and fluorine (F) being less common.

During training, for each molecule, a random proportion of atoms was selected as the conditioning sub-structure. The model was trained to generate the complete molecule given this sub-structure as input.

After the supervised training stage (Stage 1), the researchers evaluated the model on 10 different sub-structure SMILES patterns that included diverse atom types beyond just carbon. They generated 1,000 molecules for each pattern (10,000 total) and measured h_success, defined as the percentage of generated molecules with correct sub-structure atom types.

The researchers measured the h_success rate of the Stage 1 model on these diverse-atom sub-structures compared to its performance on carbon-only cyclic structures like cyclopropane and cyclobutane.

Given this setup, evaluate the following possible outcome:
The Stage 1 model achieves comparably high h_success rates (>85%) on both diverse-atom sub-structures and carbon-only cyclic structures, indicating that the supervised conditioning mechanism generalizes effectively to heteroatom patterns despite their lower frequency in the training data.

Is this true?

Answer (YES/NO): NO